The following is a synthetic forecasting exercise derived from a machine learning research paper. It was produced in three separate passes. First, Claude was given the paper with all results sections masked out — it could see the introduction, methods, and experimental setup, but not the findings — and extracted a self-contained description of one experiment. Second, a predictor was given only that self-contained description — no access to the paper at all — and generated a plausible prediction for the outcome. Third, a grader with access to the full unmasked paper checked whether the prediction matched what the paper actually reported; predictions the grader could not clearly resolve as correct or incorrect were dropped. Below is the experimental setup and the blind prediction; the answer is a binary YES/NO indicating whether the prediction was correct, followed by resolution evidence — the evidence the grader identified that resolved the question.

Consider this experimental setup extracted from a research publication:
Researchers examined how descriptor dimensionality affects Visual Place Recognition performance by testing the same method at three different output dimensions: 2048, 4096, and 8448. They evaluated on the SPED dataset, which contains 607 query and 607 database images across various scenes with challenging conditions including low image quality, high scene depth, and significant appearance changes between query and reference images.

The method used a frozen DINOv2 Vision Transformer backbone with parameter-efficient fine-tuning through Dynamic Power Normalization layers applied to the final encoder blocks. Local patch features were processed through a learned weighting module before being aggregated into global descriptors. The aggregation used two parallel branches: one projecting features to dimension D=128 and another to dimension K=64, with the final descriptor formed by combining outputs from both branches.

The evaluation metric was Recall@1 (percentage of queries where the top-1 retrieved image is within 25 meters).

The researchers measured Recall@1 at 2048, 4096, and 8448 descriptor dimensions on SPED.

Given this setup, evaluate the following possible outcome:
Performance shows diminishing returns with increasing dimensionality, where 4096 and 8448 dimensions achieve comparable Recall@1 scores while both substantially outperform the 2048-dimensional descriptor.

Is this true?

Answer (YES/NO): NO